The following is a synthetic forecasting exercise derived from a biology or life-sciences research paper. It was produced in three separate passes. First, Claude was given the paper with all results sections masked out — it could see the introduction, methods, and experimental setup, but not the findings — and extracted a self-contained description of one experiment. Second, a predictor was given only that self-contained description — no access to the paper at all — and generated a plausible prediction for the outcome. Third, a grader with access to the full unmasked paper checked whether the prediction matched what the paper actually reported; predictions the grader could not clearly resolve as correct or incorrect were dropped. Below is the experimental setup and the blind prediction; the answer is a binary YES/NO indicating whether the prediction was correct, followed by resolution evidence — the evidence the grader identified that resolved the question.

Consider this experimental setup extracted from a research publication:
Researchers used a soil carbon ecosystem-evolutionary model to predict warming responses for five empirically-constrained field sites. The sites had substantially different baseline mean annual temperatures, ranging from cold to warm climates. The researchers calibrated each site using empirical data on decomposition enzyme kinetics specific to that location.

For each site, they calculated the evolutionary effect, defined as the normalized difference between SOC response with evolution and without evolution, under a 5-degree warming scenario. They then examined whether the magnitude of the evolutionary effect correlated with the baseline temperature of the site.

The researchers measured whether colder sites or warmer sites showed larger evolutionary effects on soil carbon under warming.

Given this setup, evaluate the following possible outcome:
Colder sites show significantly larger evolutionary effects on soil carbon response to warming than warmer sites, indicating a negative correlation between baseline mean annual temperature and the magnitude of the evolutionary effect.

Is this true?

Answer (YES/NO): YES